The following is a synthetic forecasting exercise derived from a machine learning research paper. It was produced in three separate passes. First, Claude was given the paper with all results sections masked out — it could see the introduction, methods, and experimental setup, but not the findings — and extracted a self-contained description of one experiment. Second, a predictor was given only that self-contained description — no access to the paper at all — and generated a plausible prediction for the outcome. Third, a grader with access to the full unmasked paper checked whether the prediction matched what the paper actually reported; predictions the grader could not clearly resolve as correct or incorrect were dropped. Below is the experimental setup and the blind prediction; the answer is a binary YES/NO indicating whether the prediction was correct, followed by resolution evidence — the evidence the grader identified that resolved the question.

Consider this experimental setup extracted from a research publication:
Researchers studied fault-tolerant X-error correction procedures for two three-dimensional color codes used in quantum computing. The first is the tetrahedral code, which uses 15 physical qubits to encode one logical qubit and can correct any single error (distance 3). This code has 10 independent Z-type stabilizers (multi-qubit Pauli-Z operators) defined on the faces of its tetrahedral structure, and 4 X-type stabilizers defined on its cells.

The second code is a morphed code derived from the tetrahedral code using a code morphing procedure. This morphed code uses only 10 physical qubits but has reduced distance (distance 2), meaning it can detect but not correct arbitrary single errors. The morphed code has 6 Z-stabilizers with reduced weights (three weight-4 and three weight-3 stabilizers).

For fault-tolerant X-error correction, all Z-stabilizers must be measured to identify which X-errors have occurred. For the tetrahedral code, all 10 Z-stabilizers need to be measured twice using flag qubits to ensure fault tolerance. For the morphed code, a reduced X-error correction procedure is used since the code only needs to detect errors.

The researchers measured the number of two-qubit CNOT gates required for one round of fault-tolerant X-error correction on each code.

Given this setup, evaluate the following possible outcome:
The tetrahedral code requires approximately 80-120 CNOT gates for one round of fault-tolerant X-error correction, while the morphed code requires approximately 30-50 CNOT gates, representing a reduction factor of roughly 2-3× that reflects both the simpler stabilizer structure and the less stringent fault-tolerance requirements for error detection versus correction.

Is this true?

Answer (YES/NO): YES